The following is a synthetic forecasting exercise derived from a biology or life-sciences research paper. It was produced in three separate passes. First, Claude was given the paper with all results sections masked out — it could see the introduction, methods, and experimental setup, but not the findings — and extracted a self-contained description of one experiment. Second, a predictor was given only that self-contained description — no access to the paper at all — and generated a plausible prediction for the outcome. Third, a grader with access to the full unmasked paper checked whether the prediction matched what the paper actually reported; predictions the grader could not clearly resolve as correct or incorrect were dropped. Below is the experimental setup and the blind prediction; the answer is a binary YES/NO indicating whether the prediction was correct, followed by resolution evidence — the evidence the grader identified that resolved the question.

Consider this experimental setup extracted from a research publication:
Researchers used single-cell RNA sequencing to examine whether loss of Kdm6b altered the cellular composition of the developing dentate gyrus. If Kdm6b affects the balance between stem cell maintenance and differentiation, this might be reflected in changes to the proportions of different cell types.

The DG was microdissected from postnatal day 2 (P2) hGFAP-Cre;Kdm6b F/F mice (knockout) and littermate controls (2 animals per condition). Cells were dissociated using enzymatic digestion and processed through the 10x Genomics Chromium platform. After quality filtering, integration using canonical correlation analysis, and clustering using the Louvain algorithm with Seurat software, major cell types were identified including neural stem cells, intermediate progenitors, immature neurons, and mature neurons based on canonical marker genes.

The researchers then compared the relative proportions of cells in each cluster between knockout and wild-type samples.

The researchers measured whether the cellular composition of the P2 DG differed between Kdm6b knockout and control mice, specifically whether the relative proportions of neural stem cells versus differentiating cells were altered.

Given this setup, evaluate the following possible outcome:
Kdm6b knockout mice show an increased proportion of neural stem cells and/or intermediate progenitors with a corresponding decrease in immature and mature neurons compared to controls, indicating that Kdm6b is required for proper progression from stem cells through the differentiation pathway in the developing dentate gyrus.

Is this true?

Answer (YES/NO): NO